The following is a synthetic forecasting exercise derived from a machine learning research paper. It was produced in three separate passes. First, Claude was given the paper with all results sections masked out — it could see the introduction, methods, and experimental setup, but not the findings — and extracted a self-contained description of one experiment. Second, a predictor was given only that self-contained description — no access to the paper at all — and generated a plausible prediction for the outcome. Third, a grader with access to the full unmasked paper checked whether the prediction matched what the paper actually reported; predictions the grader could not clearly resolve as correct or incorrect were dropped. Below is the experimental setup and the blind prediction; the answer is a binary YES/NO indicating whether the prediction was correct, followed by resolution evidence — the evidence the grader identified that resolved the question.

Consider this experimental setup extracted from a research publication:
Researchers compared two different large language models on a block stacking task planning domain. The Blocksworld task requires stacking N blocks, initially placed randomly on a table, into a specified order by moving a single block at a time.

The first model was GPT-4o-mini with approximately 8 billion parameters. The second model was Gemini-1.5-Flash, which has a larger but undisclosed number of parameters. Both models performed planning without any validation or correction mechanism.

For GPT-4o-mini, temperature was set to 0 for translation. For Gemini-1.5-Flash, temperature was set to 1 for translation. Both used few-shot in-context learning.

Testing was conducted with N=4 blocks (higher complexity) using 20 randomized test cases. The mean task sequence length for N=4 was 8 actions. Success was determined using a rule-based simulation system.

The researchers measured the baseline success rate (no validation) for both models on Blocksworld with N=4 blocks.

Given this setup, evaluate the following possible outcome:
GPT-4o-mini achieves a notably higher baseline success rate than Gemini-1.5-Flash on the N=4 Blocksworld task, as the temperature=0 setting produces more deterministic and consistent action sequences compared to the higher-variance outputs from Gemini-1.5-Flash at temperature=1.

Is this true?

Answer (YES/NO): NO